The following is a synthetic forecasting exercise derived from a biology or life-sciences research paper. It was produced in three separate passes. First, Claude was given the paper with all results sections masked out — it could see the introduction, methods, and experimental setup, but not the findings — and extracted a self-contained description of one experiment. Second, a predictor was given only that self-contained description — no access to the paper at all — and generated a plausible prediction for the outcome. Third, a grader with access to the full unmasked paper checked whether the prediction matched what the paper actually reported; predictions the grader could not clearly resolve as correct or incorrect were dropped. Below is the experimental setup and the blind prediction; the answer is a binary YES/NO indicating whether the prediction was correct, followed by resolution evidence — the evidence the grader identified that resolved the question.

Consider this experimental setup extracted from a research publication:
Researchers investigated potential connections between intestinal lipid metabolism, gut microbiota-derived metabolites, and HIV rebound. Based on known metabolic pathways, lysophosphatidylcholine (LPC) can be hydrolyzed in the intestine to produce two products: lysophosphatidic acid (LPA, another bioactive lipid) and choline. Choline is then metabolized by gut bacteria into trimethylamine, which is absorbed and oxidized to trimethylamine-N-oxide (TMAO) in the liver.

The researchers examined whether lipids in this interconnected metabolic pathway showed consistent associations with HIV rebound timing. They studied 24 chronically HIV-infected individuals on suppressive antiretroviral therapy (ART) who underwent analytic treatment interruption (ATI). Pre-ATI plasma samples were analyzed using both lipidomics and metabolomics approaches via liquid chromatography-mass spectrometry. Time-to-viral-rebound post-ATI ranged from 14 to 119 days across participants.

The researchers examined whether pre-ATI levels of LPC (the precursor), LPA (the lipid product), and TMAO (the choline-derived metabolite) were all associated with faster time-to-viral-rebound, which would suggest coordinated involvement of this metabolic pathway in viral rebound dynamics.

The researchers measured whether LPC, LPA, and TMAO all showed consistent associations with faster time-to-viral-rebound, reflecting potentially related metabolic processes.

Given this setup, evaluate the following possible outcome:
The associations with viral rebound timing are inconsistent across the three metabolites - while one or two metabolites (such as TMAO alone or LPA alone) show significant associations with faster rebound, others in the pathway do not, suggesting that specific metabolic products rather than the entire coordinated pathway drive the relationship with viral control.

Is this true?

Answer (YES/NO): NO